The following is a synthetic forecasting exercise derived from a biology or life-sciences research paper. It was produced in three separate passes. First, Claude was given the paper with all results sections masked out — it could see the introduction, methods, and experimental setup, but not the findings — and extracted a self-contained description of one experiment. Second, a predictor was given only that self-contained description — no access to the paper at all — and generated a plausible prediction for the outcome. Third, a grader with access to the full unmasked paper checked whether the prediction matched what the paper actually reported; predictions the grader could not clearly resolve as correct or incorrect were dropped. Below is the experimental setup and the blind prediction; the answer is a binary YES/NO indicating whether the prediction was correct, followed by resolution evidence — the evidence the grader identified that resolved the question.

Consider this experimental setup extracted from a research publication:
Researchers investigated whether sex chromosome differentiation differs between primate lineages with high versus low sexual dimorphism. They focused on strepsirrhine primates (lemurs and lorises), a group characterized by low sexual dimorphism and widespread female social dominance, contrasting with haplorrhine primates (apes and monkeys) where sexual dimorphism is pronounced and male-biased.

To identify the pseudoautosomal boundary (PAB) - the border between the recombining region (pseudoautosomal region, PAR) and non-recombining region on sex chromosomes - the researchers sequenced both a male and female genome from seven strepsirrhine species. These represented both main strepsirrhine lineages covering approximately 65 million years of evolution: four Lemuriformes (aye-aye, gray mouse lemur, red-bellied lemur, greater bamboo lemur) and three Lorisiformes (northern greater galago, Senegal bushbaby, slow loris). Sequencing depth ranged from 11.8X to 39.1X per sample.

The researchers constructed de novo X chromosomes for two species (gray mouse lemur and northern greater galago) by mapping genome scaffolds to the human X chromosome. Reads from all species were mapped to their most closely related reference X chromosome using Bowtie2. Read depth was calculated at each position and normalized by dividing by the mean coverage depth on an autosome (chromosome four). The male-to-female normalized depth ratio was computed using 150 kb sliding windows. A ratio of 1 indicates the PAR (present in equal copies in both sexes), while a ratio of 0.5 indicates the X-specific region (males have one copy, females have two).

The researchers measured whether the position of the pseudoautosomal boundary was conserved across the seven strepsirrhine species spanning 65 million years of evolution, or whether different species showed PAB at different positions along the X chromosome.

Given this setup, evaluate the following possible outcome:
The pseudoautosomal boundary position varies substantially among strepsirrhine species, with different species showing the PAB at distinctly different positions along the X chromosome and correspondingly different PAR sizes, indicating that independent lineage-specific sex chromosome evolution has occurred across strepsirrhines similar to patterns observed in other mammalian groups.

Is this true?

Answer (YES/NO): NO